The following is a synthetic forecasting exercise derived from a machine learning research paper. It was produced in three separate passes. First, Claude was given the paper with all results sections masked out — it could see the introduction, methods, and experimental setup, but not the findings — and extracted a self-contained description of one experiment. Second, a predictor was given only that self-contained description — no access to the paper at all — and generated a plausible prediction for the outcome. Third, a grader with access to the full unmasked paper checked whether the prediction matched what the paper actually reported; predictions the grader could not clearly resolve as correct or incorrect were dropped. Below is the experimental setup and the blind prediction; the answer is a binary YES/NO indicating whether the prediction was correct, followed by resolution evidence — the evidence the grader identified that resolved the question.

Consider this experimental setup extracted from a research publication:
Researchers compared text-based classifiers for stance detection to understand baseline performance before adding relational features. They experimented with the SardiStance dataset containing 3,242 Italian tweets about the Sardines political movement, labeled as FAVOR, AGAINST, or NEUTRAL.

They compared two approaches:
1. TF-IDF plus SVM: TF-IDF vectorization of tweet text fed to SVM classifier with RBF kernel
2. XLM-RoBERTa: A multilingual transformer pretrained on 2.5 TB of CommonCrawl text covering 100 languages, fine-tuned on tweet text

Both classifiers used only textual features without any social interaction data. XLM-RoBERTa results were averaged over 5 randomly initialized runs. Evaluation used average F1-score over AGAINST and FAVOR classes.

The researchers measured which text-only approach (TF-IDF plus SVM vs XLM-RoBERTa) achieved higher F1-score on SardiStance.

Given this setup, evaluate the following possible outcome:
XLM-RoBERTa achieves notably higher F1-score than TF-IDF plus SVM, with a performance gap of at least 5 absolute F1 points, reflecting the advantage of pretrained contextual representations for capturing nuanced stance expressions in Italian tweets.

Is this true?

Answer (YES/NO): NO